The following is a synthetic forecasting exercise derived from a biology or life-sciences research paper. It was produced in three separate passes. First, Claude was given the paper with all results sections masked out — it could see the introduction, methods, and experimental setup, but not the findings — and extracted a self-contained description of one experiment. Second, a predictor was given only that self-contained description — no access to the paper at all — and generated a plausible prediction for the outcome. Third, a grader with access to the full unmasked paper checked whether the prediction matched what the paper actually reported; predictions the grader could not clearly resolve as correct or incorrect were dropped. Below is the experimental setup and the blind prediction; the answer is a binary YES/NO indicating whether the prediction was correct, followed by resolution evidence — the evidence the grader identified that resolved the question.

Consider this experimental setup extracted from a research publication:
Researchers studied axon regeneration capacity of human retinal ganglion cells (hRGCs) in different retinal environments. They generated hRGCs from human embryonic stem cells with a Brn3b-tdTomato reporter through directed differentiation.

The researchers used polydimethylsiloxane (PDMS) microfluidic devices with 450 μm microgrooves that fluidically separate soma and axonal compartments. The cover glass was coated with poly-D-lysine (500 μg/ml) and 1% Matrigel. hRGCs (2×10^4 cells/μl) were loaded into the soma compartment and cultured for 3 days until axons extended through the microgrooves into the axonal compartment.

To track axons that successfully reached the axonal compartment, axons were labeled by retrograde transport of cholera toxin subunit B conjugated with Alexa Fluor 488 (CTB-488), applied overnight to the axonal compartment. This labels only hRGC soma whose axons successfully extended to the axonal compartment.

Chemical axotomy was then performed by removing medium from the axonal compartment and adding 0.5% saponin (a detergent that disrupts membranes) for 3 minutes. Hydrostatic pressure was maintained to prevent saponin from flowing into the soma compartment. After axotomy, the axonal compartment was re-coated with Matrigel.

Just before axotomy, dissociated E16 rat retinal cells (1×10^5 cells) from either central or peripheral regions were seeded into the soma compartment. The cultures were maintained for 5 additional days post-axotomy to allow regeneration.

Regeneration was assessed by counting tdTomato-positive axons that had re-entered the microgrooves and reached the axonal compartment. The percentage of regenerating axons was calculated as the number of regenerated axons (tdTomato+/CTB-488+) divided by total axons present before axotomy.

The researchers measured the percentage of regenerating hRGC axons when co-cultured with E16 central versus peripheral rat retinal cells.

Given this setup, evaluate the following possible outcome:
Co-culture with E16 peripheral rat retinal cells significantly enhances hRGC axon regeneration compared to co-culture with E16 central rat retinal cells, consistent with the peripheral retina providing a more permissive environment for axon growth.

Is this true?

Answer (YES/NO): NO